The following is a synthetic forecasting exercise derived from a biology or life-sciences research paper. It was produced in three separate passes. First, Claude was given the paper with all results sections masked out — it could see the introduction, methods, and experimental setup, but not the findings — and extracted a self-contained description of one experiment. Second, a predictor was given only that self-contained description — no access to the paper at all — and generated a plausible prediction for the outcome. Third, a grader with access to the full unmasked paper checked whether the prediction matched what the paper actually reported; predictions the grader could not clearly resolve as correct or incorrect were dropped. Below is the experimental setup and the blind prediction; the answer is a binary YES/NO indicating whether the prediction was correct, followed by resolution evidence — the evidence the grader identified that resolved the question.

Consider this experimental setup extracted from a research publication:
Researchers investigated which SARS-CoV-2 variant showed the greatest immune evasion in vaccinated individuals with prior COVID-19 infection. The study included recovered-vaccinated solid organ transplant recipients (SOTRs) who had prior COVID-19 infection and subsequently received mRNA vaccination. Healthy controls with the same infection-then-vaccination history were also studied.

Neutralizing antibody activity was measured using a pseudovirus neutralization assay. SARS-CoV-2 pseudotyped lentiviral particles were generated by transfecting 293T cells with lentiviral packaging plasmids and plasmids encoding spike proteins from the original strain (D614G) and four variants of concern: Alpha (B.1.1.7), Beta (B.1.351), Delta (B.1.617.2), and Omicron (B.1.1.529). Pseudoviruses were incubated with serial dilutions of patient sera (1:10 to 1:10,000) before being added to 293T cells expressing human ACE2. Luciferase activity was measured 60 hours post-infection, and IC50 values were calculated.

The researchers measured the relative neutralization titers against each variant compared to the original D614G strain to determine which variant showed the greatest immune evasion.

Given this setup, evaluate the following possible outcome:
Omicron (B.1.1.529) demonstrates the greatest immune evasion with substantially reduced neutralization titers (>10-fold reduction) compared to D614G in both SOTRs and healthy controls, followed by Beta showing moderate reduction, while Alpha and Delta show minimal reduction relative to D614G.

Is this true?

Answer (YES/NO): NO